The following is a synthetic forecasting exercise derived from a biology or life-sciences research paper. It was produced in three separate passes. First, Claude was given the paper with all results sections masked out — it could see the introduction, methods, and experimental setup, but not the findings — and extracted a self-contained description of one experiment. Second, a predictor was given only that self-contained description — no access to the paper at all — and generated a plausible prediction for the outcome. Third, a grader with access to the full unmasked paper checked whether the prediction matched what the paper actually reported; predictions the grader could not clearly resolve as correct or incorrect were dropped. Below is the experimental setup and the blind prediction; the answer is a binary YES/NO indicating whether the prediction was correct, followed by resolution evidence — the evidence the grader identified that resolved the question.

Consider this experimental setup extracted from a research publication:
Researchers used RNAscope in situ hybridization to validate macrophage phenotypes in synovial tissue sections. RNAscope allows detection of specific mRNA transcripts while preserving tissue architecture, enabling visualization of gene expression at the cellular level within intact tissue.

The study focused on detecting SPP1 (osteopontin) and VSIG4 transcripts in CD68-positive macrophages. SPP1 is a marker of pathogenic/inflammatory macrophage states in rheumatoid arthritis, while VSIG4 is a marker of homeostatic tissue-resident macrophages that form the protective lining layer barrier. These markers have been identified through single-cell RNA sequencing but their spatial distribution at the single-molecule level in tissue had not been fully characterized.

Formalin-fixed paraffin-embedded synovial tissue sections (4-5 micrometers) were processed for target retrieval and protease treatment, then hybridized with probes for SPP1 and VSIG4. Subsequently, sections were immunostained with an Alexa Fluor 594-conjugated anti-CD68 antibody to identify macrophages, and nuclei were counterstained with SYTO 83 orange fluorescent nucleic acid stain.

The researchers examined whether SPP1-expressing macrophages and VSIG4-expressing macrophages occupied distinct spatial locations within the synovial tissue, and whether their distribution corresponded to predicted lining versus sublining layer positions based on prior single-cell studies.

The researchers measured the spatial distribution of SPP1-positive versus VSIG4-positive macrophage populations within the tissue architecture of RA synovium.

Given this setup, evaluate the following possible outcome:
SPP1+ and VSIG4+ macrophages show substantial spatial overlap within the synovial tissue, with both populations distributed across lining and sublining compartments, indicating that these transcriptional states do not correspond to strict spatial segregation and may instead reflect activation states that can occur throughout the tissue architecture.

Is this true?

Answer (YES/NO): NO